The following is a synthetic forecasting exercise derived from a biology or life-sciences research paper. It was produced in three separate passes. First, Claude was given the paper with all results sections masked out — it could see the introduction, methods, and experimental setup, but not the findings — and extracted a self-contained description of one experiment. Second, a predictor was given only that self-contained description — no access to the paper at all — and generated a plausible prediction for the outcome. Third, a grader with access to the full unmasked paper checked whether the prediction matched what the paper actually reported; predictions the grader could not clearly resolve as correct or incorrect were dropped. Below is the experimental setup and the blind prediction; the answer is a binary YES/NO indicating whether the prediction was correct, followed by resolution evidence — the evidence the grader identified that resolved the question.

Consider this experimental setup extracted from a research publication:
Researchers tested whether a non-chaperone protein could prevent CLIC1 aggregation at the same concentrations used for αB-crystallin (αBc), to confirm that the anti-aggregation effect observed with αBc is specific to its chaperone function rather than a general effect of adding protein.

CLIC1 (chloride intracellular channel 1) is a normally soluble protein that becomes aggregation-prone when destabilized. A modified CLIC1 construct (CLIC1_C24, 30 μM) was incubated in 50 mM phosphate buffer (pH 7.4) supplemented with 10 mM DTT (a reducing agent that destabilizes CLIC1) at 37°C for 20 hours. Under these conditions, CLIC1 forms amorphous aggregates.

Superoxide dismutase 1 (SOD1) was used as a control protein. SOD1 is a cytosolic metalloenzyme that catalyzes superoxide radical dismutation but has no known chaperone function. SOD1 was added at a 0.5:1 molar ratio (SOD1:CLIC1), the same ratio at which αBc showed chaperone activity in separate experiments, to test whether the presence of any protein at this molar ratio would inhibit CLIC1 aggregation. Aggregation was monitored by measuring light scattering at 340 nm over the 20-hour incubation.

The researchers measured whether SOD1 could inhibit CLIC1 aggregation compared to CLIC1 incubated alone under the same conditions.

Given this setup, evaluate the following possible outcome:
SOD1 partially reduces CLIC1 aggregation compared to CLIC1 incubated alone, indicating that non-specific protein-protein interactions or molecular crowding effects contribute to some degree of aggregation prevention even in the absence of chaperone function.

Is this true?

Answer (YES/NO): NO